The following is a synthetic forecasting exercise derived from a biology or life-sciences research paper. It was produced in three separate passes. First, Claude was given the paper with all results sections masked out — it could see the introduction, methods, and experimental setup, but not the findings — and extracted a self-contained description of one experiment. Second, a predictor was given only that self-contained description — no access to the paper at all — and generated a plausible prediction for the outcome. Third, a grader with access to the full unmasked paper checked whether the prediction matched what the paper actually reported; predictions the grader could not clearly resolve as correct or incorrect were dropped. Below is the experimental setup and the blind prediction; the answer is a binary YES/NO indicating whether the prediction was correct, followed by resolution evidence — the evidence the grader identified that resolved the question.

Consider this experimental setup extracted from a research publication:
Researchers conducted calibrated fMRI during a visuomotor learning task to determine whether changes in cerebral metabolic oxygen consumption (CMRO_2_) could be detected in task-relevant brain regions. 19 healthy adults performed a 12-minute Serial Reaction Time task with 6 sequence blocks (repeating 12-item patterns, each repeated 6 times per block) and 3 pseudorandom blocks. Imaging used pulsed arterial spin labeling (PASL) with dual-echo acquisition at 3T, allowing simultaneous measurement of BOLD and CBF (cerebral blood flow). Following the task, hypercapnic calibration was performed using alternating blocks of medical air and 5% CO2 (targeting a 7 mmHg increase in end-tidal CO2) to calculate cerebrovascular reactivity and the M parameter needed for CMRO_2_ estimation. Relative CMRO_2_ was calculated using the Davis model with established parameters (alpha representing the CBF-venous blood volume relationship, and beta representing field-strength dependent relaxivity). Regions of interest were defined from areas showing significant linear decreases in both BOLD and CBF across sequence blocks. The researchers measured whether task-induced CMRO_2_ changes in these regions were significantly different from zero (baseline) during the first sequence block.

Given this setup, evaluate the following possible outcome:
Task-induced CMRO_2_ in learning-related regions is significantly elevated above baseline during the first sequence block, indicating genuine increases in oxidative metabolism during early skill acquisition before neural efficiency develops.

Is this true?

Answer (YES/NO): YES